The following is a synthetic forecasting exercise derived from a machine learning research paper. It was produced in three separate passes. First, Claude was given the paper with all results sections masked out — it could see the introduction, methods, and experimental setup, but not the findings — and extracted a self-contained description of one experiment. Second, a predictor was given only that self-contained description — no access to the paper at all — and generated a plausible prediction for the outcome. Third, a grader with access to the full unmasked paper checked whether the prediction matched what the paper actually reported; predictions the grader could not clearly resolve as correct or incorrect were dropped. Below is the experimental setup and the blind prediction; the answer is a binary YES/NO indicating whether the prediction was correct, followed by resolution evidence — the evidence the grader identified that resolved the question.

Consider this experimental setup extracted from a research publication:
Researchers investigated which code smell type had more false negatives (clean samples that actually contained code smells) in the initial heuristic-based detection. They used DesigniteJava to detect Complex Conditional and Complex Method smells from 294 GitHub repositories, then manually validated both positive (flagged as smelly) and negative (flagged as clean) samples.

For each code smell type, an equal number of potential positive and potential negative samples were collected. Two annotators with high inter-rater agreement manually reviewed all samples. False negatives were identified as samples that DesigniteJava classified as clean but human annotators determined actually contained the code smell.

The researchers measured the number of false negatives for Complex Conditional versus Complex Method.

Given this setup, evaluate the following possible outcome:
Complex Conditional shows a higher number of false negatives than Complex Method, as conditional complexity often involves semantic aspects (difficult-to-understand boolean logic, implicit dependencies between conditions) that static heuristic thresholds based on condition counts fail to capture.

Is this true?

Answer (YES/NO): YES